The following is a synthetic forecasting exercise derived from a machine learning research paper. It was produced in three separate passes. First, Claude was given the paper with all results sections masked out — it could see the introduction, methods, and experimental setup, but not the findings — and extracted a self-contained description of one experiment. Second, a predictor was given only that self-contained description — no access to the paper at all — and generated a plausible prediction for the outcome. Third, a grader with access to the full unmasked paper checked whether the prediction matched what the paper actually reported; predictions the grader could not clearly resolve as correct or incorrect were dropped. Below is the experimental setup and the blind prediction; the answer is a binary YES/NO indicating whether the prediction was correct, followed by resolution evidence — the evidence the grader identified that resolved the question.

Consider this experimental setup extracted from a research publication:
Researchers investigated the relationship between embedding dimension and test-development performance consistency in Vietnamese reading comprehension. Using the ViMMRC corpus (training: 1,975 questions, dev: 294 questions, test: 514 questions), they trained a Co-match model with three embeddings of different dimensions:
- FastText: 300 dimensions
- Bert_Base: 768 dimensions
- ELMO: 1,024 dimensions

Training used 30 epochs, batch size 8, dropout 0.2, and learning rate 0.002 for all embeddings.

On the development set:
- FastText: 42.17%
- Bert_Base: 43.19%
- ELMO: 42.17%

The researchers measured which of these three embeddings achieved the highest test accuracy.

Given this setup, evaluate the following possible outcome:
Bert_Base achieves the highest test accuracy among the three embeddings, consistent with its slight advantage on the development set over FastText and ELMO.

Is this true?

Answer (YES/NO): NO